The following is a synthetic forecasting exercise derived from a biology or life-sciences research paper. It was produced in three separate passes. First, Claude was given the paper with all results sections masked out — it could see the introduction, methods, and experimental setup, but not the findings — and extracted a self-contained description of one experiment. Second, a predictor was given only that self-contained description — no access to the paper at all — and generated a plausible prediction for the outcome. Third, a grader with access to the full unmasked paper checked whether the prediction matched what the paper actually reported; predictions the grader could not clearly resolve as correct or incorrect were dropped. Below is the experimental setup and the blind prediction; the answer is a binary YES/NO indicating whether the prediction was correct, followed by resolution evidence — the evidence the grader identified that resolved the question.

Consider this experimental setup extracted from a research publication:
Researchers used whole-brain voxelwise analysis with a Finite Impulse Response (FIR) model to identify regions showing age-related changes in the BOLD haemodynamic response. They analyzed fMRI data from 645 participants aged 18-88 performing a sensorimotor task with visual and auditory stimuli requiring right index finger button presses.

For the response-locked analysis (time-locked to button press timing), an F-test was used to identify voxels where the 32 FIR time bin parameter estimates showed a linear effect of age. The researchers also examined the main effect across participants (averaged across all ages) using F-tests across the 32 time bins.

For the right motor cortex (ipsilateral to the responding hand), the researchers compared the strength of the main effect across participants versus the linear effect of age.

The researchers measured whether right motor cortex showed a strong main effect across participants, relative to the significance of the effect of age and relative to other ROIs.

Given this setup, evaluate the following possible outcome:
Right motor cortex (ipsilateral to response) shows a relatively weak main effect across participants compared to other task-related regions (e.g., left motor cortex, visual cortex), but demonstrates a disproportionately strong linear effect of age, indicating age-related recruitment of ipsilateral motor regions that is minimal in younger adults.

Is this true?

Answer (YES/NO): YES